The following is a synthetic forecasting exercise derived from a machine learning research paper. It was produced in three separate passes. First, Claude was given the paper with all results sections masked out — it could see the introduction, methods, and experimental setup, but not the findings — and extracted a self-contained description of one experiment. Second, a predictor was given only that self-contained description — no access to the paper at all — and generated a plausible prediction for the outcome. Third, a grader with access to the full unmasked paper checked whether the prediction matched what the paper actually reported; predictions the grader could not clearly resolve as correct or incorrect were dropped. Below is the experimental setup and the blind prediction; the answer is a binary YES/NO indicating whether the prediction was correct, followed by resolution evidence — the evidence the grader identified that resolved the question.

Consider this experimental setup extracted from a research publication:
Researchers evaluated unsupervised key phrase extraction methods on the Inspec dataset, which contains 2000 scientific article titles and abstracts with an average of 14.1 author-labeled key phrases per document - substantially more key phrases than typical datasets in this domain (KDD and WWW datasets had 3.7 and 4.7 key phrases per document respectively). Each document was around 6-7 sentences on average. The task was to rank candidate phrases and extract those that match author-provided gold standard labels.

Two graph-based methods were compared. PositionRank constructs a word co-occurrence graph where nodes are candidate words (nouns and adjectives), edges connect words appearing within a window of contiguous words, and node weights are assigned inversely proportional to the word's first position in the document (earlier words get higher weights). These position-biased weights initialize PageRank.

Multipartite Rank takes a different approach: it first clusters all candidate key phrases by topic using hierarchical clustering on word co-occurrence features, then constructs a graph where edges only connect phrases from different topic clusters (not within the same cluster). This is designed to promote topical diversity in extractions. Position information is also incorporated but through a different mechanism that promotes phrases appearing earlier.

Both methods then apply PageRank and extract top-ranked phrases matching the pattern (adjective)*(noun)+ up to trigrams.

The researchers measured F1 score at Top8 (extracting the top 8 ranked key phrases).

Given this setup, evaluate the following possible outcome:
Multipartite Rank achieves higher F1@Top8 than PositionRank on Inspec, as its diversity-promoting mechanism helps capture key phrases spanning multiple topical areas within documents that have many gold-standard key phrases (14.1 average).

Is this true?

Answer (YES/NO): NO